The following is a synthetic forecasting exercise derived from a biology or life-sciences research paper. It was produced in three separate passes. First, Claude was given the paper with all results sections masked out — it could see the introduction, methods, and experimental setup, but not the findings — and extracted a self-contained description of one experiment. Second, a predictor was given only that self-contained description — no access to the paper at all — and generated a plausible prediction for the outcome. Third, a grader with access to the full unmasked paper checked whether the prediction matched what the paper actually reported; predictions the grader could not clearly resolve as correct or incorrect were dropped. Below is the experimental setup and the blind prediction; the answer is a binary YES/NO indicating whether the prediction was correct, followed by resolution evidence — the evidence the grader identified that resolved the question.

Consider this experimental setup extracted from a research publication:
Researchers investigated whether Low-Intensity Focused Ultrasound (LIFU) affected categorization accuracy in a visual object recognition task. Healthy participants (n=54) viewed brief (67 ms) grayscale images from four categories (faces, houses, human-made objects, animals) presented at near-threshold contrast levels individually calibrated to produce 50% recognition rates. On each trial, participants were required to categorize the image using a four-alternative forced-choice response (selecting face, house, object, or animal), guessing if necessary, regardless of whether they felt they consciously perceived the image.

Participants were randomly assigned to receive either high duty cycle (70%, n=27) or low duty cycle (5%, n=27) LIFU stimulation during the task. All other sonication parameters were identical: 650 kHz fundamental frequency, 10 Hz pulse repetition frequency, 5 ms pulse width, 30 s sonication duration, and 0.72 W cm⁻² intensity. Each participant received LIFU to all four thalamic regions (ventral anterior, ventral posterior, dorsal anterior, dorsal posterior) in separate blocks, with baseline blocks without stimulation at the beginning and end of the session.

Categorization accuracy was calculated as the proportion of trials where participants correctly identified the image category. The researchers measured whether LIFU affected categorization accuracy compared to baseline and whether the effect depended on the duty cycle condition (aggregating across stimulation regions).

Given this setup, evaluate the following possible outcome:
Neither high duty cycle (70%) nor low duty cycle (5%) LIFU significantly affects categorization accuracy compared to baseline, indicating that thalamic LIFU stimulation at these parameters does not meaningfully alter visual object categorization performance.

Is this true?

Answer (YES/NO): NO